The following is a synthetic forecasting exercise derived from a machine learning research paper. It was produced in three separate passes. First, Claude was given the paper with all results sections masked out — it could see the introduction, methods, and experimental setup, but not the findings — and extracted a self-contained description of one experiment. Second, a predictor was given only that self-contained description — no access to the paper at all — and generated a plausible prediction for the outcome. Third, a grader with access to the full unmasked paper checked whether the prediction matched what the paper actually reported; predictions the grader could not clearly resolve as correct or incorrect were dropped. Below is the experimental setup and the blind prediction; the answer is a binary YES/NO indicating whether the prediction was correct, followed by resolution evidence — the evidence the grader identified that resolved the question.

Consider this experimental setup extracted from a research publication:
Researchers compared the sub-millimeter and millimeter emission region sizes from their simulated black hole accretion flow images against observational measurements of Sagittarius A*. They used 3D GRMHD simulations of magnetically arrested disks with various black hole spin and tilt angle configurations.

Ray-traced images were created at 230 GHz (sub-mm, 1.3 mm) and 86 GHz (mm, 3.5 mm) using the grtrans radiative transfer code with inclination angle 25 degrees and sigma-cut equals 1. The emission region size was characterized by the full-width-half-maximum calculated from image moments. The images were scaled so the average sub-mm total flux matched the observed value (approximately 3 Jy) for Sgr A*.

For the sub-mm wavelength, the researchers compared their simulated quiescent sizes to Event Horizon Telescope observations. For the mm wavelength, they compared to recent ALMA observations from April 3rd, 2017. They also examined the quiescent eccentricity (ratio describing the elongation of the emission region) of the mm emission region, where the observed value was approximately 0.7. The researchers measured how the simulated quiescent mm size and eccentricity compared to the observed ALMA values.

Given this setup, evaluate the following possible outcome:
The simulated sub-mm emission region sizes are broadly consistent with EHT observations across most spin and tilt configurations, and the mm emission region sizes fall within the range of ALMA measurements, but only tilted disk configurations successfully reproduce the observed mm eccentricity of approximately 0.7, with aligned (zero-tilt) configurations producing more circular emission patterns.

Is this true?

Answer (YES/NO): NO